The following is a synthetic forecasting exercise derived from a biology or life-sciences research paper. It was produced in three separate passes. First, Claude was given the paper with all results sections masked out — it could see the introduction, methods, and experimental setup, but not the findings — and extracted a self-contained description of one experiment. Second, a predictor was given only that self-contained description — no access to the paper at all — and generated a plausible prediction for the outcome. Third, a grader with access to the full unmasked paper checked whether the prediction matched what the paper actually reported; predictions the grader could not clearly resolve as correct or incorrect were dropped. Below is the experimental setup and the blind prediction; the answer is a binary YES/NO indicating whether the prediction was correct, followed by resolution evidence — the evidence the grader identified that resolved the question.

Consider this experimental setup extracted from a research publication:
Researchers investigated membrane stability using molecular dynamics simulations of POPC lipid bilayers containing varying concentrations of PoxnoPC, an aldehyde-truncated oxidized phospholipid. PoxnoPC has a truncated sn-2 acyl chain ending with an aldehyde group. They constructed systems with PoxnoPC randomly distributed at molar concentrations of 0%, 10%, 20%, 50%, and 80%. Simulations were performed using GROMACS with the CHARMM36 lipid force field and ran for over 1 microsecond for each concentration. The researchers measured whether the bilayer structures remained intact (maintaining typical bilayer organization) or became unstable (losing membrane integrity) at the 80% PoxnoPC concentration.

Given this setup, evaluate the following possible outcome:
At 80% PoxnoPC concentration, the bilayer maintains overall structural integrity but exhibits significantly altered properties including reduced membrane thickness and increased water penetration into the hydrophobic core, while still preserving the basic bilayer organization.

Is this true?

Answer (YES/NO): NO